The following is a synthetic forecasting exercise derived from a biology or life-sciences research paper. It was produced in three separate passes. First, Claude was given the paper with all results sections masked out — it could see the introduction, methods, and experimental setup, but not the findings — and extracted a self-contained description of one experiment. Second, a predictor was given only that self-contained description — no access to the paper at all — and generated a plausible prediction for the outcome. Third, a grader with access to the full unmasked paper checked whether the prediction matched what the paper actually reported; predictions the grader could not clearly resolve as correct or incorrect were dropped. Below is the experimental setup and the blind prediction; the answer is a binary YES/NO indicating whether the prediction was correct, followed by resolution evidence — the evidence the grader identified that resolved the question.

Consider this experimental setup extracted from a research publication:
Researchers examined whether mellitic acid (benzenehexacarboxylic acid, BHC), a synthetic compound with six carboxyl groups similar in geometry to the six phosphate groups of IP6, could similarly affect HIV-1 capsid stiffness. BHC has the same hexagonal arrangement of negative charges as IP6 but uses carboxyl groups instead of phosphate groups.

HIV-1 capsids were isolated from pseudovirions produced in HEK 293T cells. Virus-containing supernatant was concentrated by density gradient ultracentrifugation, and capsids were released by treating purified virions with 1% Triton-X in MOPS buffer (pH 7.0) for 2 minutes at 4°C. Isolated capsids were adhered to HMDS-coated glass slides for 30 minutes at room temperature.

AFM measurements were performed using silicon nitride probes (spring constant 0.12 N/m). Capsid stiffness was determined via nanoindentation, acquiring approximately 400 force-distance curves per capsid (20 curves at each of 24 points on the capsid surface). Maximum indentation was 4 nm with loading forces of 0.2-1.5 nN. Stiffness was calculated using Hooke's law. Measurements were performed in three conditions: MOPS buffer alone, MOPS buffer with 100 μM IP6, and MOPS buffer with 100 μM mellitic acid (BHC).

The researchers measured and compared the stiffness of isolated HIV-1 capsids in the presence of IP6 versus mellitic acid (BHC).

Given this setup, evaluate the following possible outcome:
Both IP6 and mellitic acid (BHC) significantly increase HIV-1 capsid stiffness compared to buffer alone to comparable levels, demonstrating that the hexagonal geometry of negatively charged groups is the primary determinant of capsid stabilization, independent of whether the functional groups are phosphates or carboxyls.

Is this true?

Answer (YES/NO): NO